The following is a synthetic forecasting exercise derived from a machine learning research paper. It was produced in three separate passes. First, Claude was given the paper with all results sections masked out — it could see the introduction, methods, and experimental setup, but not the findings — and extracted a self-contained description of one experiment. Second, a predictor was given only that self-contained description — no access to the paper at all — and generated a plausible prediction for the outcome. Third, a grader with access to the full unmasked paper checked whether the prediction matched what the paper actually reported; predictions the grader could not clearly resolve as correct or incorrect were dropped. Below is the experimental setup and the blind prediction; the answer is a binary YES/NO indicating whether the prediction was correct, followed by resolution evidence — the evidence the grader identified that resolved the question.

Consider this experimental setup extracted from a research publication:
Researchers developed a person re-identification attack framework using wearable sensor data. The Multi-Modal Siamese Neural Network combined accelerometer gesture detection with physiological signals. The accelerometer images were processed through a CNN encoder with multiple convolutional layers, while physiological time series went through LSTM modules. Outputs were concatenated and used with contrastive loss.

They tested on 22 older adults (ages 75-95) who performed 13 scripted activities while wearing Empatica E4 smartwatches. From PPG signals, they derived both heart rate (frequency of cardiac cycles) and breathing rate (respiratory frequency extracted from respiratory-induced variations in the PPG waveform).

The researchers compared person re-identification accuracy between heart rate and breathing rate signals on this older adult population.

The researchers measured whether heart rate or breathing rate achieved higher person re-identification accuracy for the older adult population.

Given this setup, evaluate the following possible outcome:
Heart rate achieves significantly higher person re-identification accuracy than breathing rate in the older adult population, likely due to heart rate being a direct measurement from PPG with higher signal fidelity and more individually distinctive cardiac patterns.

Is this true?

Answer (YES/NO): NO